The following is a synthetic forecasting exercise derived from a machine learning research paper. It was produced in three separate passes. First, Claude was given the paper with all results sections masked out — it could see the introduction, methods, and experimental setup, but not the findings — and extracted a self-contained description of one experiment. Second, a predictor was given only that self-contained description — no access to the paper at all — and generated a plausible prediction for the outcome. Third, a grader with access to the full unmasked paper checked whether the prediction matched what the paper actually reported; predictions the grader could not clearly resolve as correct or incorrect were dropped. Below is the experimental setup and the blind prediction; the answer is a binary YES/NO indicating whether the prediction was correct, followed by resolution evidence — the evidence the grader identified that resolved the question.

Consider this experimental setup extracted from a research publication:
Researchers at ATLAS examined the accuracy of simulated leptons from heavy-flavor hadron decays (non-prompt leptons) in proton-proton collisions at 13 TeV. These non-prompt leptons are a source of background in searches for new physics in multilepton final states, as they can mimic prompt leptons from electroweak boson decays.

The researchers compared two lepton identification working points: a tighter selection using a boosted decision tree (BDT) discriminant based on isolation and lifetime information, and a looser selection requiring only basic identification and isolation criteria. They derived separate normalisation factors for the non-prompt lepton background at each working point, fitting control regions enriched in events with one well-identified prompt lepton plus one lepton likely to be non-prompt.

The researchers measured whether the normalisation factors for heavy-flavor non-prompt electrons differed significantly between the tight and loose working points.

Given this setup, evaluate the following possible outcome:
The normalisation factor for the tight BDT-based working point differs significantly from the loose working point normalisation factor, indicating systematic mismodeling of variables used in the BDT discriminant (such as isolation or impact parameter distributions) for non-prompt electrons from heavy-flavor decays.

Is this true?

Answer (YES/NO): NO